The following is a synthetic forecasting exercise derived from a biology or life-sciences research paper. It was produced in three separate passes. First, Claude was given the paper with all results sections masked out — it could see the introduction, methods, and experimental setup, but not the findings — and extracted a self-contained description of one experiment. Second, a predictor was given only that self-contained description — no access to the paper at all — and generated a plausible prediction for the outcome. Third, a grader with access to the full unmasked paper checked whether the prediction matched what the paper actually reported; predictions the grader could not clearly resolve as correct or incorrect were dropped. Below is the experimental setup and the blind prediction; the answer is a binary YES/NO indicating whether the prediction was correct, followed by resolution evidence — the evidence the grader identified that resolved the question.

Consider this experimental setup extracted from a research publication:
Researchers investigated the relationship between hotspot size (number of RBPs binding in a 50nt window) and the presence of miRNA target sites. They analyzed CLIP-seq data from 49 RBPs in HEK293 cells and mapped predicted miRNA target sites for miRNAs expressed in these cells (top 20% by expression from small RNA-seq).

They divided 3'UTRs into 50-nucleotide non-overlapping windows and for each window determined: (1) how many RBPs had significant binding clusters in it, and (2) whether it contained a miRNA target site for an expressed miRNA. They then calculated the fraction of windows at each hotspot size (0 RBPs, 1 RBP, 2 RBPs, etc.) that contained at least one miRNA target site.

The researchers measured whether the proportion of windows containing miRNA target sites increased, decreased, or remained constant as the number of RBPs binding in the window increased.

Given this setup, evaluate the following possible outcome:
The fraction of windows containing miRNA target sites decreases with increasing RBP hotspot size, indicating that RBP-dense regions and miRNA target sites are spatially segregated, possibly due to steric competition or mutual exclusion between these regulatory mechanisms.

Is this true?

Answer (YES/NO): NO